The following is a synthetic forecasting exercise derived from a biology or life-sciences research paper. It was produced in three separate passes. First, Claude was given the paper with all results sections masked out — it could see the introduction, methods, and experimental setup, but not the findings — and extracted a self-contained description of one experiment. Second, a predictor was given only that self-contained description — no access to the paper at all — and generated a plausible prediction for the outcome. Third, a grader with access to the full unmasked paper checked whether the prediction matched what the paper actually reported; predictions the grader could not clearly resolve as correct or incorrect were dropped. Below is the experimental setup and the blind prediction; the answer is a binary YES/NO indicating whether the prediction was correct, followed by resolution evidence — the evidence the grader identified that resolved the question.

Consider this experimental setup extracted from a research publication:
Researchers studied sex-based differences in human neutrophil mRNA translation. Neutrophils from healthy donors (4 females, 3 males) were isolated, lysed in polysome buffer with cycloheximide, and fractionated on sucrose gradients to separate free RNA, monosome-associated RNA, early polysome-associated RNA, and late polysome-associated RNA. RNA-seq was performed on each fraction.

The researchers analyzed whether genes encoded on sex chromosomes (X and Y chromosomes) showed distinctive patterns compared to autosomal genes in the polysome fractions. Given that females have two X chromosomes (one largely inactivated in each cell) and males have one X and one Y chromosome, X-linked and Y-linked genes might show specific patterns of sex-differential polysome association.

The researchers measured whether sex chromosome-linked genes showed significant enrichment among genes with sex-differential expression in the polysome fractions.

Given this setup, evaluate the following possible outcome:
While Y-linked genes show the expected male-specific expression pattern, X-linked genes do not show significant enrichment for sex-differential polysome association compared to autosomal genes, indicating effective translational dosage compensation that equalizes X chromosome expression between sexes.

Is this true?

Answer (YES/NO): NO